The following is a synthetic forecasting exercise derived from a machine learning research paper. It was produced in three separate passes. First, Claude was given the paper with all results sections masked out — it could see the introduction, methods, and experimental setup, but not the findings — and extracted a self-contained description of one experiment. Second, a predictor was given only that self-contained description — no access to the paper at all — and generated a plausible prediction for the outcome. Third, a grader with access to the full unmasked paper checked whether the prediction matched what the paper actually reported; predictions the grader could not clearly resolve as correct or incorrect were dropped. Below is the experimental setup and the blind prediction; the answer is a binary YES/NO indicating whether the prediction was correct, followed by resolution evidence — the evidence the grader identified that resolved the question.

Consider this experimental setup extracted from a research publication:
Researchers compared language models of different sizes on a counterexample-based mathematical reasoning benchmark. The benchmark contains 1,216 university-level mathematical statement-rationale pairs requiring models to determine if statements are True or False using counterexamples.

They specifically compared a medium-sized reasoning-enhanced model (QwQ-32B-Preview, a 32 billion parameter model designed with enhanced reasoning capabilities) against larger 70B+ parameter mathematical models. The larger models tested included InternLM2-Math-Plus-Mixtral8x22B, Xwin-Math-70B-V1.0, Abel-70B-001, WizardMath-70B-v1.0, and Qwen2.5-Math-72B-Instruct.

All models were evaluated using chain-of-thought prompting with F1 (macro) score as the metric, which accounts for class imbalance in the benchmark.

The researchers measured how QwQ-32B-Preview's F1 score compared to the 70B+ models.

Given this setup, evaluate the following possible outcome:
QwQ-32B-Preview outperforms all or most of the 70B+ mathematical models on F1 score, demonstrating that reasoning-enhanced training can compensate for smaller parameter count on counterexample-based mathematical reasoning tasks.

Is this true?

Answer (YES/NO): YES